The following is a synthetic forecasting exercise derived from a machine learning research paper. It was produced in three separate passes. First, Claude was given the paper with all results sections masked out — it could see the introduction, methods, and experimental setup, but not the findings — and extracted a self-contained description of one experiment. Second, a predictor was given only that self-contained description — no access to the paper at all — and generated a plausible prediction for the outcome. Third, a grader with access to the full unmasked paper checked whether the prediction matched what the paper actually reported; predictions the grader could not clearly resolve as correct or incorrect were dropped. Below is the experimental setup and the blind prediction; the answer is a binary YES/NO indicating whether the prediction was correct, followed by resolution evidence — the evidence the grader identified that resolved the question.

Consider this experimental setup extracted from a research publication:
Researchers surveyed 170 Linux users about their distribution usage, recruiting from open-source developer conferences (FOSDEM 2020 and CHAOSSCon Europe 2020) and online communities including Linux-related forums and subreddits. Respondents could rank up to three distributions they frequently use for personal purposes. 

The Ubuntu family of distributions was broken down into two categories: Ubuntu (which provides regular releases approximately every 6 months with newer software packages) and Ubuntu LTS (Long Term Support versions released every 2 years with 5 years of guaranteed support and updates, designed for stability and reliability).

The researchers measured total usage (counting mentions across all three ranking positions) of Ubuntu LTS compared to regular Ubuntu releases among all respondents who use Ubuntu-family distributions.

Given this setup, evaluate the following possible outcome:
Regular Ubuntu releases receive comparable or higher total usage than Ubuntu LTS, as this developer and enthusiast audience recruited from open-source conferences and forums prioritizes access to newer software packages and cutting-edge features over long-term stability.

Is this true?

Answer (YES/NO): NO